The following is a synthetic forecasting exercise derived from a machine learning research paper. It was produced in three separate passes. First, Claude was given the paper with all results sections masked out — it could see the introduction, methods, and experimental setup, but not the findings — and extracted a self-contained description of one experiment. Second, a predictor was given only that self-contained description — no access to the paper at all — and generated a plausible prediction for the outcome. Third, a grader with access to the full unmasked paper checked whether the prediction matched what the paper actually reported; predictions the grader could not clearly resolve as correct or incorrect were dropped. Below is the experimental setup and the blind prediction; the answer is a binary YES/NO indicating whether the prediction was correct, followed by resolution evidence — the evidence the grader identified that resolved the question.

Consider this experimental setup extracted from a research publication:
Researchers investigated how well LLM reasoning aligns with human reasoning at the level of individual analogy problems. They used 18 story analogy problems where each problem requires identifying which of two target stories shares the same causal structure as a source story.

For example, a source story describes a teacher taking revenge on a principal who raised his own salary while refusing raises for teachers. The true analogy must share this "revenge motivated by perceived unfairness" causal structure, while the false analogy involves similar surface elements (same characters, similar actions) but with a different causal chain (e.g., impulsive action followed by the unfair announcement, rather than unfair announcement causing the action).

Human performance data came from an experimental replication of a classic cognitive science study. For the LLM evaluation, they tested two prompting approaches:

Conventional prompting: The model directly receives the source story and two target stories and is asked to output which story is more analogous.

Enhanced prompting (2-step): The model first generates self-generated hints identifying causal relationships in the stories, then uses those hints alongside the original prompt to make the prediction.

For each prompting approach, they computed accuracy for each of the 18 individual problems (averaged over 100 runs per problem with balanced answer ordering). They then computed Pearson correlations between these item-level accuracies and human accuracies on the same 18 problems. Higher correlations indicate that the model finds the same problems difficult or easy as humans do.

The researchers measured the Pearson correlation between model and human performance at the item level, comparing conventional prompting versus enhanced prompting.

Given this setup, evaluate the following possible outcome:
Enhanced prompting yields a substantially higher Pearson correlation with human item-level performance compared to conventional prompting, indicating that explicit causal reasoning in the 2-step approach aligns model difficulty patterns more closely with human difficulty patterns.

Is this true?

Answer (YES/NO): NO